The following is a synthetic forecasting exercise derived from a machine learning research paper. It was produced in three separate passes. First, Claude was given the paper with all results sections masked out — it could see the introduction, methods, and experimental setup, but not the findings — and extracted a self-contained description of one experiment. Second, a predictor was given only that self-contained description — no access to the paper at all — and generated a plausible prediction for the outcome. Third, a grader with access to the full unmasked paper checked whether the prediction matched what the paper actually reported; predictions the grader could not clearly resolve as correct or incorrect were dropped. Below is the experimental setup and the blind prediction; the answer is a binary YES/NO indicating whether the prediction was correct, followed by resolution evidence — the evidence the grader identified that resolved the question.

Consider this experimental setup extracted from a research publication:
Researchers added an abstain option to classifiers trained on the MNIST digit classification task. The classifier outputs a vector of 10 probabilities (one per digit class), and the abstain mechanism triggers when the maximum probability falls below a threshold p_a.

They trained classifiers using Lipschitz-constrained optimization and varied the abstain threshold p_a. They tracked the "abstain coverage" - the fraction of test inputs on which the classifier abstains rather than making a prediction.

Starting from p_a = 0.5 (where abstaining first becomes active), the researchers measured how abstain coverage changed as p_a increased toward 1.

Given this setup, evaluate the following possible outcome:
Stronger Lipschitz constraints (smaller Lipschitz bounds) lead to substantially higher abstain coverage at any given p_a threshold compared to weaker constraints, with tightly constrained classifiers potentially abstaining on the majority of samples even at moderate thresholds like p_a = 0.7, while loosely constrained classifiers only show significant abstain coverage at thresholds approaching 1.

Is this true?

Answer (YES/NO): NO